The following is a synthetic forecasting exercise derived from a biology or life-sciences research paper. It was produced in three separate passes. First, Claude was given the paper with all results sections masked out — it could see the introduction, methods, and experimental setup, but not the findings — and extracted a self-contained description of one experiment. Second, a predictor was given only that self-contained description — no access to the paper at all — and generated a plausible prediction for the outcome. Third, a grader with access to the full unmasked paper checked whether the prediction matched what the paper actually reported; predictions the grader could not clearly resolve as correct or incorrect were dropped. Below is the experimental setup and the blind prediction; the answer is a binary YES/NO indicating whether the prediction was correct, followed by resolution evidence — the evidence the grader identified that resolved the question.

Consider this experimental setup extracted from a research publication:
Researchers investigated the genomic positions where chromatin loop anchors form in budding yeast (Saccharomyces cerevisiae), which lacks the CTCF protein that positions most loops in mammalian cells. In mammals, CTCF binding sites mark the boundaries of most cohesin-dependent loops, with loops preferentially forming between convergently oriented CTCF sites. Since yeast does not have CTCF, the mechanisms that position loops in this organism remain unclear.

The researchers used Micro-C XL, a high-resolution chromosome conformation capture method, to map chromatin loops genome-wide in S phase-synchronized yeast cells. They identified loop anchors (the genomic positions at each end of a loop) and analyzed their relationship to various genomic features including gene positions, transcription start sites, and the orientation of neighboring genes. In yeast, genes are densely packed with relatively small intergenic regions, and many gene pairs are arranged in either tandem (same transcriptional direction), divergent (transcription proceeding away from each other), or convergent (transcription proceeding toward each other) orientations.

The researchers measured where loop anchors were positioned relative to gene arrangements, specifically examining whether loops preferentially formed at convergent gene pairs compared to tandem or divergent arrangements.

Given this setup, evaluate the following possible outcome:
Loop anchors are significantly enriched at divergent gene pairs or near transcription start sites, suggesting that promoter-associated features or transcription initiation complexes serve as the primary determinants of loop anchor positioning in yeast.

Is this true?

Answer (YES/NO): NO